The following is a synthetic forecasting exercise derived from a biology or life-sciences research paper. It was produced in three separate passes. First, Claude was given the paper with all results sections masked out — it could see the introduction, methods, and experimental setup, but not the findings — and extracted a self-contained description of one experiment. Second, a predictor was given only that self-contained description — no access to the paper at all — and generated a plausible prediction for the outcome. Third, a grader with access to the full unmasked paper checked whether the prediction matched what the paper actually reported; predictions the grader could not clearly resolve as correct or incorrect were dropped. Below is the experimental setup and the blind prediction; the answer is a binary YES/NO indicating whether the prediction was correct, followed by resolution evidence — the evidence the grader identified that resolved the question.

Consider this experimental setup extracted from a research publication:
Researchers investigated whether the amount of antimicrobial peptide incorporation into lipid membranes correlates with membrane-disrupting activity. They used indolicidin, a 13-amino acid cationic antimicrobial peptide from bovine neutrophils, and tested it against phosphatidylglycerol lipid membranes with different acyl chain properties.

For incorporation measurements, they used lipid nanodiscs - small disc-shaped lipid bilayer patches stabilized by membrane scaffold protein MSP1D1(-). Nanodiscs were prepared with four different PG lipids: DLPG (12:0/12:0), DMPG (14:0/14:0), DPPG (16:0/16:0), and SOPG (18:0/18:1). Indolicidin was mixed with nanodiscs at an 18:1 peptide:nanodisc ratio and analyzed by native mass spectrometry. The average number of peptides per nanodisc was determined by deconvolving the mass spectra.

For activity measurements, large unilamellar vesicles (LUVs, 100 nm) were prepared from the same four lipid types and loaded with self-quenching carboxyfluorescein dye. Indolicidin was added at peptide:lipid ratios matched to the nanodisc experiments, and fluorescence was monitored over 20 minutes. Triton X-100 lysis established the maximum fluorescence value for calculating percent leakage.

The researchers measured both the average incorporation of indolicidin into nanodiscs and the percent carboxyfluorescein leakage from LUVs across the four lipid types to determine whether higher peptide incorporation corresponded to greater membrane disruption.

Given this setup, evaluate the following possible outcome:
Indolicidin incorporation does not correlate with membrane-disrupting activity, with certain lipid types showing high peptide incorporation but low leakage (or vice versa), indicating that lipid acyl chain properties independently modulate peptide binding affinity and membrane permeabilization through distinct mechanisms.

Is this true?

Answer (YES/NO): YES